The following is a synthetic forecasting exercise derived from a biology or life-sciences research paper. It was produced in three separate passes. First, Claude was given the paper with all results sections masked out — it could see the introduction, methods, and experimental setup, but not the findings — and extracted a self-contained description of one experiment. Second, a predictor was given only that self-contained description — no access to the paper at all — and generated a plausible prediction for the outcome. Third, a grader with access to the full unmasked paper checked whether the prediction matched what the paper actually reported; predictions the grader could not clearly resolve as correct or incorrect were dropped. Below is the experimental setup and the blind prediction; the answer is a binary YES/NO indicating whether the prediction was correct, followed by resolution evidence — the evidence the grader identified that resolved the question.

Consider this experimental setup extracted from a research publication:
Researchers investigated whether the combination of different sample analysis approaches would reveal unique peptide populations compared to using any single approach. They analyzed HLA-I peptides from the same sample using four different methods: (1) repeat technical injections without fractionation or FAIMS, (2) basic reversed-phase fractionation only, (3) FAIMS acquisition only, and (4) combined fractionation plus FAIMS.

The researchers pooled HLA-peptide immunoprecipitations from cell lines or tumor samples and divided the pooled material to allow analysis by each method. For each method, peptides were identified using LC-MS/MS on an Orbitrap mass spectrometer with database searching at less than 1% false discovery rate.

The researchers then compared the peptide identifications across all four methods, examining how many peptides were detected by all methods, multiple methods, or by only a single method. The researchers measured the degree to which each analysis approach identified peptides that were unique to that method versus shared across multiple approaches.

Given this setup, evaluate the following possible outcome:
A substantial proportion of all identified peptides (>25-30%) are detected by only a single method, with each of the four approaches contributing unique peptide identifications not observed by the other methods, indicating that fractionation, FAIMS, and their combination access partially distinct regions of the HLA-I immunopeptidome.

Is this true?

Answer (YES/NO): YES